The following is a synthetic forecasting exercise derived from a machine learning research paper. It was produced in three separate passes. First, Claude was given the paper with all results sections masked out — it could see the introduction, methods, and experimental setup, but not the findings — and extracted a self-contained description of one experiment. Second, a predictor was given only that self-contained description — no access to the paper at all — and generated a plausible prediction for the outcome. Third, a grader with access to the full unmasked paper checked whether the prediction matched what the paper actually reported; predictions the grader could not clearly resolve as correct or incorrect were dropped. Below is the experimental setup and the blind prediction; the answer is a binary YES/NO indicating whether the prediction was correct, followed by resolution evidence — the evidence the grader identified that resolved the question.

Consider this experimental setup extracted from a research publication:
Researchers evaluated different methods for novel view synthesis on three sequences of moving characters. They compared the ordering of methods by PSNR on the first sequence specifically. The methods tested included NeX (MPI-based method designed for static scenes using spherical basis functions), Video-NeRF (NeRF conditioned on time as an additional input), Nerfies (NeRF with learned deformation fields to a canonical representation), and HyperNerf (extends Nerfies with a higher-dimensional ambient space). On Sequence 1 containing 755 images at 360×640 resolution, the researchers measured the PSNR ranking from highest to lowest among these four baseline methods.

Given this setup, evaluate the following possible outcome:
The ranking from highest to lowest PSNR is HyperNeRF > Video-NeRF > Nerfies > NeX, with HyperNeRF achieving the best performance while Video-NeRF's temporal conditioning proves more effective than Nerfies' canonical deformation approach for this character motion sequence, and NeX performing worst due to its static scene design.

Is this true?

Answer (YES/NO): NO